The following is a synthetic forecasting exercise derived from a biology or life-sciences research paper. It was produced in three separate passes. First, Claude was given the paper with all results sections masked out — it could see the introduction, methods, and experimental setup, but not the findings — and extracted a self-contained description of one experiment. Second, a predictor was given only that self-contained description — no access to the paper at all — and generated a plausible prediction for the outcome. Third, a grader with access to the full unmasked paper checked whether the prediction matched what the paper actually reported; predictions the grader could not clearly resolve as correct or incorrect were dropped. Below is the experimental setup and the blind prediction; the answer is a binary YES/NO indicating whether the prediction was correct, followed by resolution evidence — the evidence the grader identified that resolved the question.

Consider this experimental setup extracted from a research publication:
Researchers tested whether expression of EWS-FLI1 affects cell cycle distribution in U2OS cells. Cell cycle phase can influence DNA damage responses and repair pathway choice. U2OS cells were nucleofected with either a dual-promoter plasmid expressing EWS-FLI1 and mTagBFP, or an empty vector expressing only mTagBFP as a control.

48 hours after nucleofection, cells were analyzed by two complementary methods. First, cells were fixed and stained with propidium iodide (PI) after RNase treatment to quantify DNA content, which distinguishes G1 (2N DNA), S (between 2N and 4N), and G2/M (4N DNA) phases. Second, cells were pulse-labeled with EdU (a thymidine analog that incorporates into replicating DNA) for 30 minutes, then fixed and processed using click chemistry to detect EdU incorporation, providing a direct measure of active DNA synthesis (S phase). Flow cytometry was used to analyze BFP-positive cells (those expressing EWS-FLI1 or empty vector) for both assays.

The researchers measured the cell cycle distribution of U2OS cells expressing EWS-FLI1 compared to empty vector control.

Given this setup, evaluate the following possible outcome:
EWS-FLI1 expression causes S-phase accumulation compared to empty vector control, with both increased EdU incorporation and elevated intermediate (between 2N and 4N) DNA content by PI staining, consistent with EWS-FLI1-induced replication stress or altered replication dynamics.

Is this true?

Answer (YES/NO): NO